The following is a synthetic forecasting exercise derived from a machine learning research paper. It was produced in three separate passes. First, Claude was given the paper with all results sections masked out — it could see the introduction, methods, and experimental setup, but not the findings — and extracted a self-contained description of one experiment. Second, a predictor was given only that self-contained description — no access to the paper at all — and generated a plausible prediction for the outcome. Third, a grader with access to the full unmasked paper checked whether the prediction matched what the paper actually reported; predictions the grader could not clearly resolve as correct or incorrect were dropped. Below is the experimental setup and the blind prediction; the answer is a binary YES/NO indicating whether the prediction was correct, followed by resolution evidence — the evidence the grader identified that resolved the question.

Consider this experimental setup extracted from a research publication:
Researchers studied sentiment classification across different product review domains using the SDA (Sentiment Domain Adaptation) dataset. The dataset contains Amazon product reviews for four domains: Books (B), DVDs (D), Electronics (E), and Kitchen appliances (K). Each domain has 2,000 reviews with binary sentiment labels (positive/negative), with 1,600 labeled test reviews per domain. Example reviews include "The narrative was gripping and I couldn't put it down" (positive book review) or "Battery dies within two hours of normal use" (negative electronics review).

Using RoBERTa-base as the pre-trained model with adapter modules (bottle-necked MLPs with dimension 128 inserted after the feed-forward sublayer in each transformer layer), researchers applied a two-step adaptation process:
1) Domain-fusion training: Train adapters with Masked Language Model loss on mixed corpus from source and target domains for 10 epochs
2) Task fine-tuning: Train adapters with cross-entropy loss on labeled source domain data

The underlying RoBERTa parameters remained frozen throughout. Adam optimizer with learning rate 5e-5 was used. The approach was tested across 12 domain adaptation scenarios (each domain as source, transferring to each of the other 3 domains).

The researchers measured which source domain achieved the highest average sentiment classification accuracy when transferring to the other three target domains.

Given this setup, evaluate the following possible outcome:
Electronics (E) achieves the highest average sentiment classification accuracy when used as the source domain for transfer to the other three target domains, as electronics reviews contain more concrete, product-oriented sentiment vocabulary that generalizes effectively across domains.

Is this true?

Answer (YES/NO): NO